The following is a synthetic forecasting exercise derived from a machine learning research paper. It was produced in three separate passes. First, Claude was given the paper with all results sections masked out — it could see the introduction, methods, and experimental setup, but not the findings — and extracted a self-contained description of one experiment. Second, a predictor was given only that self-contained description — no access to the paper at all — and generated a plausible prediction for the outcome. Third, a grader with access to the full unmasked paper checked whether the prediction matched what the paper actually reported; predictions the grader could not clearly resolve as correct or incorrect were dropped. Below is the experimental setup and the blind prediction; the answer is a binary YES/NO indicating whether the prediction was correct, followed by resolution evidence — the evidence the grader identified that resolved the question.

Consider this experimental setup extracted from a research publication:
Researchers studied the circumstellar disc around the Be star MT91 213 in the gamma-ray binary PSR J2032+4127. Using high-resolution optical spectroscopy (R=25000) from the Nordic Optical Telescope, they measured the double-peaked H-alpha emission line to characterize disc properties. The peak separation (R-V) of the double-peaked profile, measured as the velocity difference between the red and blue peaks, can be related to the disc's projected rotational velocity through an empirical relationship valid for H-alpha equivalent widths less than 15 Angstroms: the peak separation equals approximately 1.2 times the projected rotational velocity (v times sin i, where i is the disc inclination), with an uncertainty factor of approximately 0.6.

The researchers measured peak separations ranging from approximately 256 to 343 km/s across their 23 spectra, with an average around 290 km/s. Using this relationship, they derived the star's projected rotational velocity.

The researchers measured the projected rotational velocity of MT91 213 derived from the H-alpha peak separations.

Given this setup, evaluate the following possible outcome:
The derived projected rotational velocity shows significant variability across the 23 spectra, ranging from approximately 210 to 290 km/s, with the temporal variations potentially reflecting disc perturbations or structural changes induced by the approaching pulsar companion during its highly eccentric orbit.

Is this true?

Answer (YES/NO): NO